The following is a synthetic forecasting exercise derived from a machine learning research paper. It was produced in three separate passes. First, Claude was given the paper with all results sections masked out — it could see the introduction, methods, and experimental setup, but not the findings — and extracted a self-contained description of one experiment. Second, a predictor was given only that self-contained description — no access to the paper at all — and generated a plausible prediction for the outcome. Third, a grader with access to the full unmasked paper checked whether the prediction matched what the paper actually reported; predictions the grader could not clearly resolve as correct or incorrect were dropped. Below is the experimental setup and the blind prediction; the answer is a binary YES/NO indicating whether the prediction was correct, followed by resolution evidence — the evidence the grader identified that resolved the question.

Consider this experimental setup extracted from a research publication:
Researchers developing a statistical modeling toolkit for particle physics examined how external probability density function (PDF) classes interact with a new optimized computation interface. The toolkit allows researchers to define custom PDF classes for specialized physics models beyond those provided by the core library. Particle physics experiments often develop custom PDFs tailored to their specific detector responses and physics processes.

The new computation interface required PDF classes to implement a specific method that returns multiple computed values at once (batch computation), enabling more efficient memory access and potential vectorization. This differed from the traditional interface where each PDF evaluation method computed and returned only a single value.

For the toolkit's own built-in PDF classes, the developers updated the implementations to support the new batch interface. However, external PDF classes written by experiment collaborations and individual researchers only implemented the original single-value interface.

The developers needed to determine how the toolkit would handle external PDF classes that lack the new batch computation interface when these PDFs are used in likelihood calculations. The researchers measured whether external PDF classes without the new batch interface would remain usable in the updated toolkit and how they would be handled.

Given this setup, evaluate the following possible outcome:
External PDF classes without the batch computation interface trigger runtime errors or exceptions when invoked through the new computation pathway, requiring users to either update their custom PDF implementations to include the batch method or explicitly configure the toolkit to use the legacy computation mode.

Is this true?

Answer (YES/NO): NO